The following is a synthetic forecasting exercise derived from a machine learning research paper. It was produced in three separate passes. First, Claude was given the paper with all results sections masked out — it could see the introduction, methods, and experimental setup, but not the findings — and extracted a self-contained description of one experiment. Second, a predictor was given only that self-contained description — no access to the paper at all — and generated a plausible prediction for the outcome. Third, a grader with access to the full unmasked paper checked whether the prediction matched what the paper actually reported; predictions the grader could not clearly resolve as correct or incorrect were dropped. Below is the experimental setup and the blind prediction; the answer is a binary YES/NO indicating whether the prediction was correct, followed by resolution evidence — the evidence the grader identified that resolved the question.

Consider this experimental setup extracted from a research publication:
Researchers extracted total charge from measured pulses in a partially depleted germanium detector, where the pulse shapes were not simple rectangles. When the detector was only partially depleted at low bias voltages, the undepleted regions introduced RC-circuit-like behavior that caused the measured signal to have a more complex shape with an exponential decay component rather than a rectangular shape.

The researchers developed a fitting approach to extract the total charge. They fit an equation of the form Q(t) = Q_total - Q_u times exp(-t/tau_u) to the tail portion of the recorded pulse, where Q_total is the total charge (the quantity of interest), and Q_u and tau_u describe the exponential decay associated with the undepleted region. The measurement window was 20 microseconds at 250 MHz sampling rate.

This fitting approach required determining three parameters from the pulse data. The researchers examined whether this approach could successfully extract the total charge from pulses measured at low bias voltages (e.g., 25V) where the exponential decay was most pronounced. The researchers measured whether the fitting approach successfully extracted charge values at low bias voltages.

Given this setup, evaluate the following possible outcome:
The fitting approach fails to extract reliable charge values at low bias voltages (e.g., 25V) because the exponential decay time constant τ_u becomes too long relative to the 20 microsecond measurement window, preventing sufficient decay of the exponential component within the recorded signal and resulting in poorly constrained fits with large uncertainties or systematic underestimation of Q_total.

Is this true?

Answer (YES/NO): NO